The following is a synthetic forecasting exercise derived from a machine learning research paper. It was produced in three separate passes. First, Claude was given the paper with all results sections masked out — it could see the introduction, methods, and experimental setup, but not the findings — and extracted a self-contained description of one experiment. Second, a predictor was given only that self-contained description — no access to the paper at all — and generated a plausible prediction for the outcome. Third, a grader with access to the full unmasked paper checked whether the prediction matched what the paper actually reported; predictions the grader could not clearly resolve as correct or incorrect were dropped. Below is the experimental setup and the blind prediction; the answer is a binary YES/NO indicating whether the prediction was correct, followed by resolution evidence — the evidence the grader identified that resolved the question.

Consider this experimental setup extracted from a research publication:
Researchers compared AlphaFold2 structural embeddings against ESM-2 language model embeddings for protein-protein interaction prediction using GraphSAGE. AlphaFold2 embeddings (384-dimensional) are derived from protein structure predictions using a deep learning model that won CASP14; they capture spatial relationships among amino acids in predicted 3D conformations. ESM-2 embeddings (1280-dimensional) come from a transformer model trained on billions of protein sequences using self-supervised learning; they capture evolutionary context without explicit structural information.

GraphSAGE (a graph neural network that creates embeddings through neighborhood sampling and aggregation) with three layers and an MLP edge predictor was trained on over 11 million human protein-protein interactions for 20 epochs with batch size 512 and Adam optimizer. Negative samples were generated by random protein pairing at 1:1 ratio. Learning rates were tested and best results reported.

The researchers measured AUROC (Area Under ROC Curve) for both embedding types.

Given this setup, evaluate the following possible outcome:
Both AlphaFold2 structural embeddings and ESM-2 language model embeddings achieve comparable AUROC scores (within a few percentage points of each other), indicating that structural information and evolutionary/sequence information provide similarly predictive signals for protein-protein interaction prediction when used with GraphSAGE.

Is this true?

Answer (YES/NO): YES